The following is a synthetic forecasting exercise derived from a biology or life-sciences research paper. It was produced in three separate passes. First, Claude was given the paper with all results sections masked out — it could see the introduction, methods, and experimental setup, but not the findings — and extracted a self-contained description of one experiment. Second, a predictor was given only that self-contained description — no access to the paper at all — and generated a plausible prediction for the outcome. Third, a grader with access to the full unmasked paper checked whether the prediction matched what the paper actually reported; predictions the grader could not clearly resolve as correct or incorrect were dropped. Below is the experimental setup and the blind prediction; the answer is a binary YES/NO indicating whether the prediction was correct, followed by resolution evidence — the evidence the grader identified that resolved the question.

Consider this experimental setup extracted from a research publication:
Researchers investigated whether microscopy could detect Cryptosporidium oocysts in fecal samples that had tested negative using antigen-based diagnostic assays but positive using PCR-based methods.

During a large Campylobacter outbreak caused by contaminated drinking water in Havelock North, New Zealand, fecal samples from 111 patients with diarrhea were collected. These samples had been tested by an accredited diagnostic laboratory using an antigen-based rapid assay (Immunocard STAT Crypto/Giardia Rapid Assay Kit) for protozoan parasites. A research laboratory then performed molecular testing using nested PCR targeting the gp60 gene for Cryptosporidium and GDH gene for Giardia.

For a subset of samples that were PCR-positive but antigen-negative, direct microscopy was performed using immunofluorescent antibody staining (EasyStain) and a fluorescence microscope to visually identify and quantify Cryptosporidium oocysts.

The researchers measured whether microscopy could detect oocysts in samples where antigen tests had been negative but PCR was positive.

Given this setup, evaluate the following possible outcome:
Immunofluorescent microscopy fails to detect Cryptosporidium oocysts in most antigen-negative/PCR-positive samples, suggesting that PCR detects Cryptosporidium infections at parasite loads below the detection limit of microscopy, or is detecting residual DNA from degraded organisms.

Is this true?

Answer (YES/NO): NO